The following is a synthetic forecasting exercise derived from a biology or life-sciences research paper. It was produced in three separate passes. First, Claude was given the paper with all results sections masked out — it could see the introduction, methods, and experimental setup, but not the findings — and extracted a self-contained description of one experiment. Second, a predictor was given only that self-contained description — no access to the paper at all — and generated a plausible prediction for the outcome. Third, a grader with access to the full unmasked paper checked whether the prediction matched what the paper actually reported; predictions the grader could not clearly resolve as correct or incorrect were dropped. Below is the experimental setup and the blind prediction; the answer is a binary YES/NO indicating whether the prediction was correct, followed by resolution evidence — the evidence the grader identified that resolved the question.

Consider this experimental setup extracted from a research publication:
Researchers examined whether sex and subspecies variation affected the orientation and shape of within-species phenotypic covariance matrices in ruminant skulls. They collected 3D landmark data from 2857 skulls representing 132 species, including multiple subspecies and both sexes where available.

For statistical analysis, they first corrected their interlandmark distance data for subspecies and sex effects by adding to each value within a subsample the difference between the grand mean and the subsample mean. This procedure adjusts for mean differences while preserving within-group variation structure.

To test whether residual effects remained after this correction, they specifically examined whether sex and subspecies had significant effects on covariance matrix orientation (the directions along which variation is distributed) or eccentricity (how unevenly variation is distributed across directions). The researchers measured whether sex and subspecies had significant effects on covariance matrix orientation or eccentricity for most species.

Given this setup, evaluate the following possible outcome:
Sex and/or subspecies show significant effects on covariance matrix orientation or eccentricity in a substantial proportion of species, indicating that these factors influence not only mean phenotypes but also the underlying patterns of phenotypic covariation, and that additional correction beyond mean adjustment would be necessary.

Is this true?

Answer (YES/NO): NO